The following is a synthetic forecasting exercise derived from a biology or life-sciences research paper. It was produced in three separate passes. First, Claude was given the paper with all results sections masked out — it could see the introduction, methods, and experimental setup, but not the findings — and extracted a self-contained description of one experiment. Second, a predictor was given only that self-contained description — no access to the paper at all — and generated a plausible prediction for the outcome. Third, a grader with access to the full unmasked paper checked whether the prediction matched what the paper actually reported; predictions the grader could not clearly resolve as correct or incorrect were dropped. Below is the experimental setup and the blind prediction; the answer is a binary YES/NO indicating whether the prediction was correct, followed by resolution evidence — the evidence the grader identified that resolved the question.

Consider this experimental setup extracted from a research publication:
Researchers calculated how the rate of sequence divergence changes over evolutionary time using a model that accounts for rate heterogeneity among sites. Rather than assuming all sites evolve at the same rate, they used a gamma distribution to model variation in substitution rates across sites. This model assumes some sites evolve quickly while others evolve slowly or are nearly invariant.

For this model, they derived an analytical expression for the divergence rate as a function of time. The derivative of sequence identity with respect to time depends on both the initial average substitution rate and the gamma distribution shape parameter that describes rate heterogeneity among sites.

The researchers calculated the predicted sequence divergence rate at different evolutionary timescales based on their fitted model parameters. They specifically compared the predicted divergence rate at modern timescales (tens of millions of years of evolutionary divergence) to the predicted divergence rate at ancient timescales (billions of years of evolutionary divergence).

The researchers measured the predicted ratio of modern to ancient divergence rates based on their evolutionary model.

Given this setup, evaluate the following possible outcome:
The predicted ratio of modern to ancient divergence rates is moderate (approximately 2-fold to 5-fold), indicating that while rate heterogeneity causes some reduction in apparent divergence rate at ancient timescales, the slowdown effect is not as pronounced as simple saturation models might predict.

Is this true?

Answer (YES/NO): NO